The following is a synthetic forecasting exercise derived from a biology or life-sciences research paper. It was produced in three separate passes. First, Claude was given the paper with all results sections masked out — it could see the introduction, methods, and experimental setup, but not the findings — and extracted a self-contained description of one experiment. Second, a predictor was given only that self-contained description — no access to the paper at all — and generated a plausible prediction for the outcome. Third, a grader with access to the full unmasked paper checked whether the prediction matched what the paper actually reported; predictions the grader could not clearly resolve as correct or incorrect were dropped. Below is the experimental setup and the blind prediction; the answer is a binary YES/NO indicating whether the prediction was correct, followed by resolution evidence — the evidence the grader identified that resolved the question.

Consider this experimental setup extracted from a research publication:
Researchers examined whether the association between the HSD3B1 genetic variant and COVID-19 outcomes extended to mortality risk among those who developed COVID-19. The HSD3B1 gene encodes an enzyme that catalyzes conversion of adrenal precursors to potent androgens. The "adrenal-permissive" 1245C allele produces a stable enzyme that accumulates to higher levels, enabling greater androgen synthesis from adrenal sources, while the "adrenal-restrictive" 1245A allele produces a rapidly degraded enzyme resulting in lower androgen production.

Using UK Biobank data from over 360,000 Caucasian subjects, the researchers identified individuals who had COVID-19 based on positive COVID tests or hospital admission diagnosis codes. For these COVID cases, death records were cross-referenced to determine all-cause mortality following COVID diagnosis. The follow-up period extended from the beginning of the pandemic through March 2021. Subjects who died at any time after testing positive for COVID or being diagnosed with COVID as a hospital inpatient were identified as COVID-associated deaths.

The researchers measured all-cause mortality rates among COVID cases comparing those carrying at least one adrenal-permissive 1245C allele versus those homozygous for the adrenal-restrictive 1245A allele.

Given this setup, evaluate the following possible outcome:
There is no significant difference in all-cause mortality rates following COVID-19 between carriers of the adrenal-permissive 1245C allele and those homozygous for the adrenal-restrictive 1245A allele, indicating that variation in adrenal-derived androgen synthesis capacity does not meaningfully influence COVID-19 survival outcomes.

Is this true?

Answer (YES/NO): YES